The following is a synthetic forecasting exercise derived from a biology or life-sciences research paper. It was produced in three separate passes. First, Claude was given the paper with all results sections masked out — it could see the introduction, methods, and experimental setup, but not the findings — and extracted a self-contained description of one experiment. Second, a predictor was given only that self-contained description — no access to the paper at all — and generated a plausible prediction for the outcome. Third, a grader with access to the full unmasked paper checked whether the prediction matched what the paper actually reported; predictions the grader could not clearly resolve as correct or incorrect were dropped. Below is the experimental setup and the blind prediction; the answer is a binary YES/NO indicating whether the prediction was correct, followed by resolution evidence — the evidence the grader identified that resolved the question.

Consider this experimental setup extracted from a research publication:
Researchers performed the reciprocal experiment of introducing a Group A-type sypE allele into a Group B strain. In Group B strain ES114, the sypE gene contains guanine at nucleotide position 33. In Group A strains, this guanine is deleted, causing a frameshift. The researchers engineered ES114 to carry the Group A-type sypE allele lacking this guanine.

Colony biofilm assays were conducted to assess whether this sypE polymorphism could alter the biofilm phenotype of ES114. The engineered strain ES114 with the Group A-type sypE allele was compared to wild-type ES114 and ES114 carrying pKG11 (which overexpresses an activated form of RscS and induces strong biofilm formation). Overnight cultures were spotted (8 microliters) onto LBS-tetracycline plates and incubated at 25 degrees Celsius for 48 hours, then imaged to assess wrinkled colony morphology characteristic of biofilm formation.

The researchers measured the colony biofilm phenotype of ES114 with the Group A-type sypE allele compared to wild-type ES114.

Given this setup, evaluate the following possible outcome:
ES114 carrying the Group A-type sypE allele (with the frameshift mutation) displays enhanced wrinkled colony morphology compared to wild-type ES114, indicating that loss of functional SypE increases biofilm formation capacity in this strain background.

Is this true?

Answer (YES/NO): NO